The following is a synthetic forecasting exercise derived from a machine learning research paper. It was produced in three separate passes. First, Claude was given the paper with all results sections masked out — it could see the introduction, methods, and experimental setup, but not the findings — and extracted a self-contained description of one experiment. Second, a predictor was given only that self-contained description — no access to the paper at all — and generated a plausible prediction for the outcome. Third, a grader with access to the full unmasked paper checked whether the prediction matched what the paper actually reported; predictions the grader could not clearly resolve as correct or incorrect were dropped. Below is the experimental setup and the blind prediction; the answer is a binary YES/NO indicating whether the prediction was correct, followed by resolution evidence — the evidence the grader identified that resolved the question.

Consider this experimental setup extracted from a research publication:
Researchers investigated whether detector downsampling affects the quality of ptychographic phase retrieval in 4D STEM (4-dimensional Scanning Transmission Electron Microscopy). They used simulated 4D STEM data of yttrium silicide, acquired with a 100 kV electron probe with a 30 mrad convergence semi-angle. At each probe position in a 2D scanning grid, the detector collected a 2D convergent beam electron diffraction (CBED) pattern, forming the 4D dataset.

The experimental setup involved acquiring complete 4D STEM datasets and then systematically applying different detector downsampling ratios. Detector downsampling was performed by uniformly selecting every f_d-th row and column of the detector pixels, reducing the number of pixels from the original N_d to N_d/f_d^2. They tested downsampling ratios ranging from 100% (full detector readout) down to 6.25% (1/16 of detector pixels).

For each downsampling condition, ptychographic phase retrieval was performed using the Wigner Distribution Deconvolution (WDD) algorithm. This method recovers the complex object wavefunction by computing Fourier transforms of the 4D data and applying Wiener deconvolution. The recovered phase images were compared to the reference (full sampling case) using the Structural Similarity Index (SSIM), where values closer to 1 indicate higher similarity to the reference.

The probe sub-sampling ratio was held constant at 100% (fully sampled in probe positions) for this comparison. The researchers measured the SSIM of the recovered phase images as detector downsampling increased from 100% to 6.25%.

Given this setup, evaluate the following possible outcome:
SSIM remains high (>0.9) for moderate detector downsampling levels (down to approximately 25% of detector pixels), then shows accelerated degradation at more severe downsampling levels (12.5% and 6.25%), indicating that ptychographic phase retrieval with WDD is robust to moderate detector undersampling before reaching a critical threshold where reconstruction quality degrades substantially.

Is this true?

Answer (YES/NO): NO